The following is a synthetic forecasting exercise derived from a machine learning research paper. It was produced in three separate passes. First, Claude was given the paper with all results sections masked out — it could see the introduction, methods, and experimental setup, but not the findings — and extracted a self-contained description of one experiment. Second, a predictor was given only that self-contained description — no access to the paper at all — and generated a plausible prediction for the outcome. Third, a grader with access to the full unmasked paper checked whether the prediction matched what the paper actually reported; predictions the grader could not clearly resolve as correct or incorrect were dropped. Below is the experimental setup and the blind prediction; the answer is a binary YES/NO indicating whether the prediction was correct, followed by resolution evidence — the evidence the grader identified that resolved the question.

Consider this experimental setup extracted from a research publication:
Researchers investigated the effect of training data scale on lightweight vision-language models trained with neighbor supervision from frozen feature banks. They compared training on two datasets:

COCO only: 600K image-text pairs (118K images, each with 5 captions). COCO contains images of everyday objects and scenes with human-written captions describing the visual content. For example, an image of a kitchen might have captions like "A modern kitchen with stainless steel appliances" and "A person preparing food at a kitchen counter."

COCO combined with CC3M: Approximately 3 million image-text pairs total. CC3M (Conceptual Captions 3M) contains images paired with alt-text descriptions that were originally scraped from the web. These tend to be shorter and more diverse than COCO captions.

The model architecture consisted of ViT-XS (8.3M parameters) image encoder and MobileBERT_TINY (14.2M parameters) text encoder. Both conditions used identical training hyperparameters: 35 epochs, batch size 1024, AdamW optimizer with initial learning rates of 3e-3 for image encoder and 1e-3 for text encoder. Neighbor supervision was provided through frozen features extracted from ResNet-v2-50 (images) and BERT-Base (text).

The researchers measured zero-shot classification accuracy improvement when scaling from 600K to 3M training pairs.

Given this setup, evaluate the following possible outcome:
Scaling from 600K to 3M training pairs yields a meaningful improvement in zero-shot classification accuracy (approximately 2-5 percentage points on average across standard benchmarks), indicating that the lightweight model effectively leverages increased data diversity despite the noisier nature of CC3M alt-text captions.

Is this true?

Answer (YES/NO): NO